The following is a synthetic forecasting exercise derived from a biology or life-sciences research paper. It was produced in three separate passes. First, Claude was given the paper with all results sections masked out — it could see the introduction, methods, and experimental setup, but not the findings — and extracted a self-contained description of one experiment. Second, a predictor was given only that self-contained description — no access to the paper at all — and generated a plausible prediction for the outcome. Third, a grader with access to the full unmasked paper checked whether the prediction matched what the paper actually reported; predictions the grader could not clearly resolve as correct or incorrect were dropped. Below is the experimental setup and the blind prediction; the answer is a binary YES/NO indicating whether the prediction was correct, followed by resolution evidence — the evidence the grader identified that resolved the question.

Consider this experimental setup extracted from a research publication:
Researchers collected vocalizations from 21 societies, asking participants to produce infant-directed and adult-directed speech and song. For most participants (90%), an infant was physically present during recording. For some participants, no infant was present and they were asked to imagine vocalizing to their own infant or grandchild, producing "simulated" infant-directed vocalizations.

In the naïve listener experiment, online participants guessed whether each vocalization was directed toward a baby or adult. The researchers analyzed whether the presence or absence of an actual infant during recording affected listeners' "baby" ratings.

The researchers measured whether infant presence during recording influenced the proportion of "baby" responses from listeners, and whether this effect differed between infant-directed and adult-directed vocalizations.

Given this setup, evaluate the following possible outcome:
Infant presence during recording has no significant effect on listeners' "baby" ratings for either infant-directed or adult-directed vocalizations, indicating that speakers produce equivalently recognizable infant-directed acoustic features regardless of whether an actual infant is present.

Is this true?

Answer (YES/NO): NO